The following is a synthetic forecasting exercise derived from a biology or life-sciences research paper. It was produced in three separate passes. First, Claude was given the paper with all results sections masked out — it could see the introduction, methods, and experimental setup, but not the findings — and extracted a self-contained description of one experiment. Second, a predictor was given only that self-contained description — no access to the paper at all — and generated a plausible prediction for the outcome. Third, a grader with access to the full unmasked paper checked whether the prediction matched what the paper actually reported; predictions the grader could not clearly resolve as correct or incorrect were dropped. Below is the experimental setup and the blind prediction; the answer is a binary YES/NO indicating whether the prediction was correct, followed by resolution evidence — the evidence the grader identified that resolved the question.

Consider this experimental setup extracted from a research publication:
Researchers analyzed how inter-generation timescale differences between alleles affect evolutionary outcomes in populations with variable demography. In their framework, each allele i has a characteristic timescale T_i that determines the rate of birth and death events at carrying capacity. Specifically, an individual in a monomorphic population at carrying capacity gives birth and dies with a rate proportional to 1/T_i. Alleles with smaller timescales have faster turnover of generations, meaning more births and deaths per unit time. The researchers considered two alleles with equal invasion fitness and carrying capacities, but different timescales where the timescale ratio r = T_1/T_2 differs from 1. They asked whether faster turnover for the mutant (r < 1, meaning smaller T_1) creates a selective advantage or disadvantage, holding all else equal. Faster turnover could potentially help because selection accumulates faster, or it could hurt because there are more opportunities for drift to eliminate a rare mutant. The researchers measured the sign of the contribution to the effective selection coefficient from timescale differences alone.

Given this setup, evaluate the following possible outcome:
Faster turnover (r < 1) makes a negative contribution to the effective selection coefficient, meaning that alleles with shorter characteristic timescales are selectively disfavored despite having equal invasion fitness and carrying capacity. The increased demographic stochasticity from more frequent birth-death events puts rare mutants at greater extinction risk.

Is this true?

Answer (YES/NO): NO